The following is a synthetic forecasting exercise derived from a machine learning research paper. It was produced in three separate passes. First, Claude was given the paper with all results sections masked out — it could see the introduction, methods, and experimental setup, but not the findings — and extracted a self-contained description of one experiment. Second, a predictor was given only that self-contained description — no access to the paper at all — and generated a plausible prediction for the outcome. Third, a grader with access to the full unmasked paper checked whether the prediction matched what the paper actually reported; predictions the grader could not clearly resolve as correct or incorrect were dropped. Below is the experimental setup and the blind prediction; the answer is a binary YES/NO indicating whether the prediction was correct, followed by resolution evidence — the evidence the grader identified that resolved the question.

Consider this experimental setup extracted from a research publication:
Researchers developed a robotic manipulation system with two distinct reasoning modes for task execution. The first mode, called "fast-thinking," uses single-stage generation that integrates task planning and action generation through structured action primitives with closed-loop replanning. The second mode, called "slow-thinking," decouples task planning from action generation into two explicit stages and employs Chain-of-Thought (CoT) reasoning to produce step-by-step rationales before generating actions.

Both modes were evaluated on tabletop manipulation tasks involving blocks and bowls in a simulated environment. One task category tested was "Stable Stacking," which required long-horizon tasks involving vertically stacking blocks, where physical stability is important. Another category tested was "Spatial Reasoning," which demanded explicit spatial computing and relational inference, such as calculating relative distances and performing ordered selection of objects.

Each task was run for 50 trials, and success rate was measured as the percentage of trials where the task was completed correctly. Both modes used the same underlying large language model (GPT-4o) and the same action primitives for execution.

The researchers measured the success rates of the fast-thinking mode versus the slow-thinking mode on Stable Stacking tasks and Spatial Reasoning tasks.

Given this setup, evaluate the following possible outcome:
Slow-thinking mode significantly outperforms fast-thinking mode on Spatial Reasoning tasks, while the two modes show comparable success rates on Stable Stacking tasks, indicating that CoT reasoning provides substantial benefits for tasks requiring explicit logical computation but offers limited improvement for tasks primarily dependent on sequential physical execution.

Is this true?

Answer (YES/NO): YES